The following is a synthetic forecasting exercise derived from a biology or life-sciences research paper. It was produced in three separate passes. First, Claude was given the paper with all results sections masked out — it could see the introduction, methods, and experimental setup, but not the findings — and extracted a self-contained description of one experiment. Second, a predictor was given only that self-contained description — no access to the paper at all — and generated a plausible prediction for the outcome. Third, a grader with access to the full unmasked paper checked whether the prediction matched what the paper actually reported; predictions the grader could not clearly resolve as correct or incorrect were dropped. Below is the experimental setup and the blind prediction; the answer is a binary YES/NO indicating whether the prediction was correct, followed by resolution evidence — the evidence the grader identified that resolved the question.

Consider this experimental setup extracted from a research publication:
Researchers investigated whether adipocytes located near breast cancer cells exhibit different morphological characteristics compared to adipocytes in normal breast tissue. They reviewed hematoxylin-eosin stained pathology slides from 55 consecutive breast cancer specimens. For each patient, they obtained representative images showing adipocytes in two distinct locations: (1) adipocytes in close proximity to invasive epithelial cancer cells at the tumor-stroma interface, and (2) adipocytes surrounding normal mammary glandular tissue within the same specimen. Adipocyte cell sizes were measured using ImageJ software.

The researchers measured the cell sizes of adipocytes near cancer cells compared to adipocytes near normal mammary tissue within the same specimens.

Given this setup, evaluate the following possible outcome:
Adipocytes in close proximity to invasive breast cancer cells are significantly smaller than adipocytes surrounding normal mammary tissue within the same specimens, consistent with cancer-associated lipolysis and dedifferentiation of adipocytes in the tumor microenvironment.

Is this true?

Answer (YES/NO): YES